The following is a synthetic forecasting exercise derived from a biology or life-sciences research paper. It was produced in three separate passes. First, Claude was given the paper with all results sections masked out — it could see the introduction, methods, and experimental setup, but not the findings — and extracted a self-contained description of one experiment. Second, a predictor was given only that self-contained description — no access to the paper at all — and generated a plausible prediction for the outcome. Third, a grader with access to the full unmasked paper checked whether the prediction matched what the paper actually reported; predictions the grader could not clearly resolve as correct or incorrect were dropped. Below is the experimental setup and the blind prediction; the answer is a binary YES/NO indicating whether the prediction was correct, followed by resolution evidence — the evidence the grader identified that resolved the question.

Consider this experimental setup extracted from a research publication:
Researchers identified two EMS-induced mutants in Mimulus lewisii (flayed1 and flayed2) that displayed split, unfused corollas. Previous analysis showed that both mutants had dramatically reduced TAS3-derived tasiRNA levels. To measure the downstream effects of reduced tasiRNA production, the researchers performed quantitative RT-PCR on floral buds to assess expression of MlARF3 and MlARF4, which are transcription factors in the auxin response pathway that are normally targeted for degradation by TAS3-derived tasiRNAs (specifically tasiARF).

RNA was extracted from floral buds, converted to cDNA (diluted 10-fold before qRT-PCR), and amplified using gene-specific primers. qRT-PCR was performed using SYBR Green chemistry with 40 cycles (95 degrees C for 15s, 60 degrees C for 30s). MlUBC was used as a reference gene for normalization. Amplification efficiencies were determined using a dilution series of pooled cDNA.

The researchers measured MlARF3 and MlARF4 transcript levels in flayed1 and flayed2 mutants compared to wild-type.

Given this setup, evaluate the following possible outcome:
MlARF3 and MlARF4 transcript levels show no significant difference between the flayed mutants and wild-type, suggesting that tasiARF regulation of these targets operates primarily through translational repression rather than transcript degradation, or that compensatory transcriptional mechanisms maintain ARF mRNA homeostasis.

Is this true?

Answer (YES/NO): NO